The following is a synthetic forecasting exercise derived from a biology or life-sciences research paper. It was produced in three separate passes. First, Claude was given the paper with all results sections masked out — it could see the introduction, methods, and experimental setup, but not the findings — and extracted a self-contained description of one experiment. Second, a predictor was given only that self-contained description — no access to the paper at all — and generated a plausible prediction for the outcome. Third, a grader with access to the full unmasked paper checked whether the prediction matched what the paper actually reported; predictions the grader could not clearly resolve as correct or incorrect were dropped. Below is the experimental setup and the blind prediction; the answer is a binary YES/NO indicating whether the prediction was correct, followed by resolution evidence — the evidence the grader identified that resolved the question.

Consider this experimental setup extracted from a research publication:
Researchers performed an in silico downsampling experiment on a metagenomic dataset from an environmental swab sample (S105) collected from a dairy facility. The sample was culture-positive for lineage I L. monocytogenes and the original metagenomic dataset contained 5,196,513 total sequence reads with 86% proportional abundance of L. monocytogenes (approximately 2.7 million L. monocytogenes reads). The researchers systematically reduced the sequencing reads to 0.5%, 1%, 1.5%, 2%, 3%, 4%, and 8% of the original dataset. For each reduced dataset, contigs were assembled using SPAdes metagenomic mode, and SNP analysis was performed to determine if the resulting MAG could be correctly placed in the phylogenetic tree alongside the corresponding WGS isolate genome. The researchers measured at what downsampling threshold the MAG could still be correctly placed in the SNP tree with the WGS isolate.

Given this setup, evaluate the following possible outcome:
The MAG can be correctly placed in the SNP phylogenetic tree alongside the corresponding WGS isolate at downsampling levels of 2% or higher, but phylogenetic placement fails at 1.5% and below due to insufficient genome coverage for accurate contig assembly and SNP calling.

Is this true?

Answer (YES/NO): NO